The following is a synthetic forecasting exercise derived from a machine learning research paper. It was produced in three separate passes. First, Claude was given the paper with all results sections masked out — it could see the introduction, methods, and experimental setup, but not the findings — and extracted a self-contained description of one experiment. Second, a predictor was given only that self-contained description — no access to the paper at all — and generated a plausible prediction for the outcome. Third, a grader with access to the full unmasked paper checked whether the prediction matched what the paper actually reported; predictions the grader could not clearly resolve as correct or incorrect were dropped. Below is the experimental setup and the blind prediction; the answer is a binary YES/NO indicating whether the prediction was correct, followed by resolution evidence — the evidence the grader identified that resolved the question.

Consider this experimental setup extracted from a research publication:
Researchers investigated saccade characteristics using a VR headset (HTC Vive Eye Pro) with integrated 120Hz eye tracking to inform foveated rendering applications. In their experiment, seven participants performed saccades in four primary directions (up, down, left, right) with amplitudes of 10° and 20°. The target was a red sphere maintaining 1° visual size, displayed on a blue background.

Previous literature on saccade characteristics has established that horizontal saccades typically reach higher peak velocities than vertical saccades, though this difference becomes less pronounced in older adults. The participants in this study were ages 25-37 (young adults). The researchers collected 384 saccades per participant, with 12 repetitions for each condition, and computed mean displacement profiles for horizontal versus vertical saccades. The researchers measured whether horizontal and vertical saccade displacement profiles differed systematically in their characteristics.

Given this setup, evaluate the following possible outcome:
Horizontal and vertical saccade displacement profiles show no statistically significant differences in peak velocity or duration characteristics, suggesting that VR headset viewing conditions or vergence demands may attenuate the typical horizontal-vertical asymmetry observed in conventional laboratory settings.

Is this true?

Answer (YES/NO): NO